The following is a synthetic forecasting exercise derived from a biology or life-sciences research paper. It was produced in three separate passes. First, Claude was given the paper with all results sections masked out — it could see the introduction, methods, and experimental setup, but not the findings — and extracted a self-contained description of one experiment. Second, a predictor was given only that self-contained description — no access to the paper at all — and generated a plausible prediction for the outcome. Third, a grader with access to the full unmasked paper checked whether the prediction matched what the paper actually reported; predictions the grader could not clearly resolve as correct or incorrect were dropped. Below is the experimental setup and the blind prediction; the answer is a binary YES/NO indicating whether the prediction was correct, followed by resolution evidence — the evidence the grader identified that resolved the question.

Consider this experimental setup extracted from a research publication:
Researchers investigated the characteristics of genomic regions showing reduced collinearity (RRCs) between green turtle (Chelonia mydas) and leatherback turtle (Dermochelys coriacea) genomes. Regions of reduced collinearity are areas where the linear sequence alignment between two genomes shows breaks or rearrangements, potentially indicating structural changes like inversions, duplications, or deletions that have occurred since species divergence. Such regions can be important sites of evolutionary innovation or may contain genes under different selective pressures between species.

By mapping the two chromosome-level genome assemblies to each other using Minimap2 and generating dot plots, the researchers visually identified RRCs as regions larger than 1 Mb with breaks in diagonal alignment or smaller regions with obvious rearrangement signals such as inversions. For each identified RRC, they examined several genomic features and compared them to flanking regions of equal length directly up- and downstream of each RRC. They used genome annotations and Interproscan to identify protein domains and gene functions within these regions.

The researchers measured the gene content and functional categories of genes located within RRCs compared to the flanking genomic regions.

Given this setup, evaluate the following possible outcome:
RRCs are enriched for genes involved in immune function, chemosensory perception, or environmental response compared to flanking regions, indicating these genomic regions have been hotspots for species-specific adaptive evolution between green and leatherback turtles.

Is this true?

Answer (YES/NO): YES